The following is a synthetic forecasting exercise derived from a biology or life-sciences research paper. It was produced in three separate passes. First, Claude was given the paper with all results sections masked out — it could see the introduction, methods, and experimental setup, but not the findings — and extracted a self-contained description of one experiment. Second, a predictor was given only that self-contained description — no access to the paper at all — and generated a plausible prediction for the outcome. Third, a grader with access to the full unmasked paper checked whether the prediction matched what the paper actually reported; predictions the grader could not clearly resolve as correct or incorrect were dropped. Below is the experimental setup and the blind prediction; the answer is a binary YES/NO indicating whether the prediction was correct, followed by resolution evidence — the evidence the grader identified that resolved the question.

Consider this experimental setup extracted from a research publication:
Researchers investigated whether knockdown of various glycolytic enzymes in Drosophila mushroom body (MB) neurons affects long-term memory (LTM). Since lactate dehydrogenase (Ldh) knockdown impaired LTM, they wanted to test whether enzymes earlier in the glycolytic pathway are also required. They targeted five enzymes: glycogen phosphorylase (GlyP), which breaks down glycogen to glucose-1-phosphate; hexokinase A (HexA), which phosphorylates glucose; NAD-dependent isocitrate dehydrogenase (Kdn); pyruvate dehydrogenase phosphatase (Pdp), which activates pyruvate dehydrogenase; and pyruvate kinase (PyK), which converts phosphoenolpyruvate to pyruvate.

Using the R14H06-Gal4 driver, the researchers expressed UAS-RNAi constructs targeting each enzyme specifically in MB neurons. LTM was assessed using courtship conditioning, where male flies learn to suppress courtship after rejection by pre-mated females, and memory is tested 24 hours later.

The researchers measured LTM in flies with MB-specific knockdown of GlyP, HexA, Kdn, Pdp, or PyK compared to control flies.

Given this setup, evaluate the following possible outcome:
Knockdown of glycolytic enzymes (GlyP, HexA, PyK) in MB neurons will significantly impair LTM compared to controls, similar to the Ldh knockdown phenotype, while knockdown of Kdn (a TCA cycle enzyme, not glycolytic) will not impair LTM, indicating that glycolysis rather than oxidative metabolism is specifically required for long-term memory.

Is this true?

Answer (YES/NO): NO